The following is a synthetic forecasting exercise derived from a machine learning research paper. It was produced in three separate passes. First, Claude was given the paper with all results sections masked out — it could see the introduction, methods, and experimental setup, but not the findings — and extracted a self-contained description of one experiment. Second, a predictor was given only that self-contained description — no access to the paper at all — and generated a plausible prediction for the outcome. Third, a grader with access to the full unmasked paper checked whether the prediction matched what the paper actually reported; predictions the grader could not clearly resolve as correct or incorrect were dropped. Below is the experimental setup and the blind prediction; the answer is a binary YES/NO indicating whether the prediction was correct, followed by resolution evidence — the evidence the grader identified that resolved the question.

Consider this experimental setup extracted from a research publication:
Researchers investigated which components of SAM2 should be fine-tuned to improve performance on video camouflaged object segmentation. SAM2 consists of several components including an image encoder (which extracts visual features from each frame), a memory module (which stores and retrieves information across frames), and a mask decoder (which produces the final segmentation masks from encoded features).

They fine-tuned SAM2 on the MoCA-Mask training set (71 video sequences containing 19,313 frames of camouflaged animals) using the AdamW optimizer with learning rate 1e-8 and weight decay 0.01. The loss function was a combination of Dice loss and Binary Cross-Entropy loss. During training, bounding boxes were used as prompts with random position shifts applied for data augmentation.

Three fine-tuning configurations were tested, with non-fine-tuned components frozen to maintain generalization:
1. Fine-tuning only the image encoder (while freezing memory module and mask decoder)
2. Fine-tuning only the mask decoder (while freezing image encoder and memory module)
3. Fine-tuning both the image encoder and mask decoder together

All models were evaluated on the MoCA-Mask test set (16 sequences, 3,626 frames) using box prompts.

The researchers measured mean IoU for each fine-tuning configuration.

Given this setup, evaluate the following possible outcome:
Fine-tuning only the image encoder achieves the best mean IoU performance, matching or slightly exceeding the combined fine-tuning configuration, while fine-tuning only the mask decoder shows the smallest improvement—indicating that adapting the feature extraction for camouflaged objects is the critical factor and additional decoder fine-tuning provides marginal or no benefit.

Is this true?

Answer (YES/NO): NO